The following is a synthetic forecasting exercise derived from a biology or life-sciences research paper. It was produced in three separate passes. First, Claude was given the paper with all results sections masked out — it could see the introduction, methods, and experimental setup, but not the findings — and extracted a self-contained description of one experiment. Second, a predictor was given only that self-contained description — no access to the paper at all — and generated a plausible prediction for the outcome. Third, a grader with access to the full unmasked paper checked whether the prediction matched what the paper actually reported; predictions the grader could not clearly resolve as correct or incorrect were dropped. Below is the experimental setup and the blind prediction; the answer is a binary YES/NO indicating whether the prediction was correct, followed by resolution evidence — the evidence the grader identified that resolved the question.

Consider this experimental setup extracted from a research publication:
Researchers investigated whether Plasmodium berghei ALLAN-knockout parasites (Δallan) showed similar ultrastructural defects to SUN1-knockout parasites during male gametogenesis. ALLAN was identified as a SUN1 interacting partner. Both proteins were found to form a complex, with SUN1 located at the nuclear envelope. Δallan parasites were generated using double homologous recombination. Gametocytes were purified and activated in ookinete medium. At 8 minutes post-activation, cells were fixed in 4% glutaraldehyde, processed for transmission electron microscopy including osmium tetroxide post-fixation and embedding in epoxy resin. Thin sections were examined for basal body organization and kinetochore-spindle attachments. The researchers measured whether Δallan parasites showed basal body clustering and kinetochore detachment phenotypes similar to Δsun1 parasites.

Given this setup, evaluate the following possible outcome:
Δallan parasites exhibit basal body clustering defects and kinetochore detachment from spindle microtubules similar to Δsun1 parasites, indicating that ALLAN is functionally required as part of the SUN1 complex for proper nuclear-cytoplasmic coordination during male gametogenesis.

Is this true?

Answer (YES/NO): YES